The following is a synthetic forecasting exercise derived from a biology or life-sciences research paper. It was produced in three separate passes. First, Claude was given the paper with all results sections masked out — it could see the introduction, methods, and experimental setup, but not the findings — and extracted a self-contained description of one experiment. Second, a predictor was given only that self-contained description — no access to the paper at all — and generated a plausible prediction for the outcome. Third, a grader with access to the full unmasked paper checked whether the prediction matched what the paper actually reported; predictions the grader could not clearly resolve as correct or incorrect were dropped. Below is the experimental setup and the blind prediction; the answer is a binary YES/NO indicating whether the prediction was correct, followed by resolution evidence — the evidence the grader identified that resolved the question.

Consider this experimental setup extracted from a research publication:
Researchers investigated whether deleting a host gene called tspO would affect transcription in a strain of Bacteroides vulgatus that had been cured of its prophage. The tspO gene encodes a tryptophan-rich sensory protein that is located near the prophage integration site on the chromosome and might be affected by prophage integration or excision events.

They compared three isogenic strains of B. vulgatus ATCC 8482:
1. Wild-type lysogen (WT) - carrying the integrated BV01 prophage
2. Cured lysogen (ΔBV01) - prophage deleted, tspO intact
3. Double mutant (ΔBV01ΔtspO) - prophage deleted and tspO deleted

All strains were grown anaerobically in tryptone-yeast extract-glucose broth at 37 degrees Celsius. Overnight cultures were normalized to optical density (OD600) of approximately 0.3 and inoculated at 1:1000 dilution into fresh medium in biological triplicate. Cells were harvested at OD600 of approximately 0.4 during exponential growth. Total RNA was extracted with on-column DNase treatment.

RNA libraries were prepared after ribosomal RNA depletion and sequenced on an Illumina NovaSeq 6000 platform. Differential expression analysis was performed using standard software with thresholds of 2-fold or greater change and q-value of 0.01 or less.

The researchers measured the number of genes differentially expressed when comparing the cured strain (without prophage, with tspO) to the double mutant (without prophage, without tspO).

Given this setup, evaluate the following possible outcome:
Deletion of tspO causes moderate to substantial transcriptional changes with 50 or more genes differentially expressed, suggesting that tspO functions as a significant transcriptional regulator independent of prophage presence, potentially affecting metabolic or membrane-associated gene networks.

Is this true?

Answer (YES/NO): YES